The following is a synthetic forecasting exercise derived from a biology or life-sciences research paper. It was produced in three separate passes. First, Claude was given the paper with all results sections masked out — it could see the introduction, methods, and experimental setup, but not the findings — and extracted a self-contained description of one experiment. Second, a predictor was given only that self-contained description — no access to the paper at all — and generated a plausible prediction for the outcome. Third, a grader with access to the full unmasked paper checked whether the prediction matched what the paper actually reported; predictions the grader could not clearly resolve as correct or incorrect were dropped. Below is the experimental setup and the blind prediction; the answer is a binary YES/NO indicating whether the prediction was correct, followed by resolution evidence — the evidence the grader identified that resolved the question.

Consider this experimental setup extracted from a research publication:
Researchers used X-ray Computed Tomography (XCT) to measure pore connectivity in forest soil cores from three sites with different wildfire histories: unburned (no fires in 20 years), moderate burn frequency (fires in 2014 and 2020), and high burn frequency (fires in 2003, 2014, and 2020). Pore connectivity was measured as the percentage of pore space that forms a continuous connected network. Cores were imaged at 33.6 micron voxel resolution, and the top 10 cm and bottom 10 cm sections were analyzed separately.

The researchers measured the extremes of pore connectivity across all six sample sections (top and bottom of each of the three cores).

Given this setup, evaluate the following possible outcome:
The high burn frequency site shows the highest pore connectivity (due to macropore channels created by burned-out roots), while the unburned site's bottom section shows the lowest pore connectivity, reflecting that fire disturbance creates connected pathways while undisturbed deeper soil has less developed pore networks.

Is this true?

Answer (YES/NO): NO